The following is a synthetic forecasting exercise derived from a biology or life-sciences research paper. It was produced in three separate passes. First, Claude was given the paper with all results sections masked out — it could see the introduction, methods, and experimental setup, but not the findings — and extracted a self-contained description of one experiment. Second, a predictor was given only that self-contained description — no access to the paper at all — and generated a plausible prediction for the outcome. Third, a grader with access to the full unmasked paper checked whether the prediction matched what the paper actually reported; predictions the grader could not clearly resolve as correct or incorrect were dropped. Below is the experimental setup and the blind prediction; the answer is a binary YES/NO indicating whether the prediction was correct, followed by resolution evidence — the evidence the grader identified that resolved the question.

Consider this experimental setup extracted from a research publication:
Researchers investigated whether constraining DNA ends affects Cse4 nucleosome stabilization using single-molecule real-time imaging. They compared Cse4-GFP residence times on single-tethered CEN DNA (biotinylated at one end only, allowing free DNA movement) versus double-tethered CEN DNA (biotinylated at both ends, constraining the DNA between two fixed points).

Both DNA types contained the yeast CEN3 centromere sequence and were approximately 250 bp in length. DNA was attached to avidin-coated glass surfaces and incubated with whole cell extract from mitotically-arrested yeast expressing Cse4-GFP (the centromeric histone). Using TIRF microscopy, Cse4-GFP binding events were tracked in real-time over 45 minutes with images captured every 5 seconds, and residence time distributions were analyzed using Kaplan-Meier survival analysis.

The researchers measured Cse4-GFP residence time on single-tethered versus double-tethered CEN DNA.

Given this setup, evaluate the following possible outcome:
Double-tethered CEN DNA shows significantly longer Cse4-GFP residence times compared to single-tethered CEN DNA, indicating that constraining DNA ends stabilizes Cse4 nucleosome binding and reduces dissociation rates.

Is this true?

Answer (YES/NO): NO